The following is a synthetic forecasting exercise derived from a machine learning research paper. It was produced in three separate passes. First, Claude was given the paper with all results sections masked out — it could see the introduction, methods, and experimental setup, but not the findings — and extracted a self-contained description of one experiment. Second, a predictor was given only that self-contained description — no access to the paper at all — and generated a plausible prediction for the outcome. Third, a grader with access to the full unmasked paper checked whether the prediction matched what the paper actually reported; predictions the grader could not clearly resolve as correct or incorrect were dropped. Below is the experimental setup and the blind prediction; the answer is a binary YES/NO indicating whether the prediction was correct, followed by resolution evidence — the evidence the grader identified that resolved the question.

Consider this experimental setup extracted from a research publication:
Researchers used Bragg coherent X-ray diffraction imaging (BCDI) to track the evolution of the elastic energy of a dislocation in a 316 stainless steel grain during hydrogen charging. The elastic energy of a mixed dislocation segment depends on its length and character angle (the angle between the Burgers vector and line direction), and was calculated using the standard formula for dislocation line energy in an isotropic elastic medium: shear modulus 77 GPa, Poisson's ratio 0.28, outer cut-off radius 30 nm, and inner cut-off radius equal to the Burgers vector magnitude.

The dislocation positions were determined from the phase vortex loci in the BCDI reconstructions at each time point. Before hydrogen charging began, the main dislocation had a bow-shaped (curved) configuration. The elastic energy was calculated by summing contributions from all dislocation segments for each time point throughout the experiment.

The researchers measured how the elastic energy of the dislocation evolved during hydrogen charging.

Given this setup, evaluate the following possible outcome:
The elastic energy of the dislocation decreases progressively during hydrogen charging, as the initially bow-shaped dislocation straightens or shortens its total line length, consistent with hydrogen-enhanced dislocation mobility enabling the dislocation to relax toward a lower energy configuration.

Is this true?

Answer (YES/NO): YES